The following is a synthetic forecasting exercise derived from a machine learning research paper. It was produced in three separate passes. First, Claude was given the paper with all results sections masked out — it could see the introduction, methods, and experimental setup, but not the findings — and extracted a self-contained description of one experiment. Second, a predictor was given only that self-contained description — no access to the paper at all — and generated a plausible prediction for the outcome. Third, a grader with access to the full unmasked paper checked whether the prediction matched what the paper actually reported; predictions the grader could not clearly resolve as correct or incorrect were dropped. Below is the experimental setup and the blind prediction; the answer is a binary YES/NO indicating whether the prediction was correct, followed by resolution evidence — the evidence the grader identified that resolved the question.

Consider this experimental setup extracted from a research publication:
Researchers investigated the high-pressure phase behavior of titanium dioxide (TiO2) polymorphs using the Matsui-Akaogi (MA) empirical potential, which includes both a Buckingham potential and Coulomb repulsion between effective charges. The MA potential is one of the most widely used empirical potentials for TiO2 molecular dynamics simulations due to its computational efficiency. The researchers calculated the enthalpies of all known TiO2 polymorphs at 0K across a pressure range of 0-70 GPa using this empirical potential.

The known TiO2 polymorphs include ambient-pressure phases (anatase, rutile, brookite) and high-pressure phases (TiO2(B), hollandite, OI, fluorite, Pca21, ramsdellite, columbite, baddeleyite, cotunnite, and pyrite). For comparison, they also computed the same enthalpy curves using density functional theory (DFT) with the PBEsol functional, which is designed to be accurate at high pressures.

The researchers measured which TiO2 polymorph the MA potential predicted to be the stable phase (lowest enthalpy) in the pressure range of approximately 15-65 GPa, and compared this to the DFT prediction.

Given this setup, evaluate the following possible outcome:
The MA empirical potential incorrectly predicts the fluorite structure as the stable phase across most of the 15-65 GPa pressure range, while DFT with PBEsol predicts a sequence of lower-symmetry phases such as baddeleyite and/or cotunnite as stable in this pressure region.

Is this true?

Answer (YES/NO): NO